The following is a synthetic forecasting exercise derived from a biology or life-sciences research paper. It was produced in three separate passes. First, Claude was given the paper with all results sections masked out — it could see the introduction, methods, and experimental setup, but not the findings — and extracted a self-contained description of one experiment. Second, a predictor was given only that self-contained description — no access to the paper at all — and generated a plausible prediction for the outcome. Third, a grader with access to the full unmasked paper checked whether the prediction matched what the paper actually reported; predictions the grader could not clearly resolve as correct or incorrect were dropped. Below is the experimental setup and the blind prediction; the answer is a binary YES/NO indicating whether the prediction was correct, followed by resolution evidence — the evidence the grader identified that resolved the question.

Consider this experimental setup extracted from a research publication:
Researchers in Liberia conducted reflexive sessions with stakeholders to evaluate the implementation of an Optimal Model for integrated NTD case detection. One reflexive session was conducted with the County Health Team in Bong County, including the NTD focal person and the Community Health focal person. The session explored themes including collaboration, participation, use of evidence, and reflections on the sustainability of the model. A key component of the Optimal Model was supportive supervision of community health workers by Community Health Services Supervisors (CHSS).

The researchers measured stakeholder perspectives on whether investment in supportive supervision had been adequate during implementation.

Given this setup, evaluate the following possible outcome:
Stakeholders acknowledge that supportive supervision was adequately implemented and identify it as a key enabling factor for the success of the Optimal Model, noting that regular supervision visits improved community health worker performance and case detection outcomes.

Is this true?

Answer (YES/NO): NO